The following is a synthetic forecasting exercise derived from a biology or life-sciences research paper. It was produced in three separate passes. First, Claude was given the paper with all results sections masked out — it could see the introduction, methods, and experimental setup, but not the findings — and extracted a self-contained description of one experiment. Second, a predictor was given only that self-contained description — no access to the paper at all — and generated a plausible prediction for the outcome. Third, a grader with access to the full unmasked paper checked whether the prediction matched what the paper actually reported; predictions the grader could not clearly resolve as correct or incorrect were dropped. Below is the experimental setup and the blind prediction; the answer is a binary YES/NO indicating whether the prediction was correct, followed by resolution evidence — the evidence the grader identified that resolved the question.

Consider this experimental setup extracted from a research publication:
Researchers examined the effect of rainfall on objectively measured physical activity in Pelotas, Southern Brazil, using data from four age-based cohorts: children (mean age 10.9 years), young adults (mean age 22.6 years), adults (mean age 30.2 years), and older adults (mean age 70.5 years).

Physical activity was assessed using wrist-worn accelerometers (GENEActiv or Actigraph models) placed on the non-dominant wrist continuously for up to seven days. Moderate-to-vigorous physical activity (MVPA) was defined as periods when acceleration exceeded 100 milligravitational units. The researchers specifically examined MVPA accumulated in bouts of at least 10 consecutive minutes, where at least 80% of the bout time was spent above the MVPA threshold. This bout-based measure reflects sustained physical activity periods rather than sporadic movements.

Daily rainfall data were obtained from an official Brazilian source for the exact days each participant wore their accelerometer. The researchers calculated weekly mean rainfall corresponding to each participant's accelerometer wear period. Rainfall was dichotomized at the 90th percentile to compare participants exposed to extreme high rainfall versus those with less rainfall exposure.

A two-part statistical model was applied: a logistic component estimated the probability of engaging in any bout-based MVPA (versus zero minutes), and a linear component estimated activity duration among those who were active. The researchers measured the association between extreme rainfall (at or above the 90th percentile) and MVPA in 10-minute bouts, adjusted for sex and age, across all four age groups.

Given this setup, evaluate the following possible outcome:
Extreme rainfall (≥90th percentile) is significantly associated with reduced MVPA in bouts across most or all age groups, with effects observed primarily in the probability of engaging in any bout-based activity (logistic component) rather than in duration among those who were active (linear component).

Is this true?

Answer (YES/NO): NO